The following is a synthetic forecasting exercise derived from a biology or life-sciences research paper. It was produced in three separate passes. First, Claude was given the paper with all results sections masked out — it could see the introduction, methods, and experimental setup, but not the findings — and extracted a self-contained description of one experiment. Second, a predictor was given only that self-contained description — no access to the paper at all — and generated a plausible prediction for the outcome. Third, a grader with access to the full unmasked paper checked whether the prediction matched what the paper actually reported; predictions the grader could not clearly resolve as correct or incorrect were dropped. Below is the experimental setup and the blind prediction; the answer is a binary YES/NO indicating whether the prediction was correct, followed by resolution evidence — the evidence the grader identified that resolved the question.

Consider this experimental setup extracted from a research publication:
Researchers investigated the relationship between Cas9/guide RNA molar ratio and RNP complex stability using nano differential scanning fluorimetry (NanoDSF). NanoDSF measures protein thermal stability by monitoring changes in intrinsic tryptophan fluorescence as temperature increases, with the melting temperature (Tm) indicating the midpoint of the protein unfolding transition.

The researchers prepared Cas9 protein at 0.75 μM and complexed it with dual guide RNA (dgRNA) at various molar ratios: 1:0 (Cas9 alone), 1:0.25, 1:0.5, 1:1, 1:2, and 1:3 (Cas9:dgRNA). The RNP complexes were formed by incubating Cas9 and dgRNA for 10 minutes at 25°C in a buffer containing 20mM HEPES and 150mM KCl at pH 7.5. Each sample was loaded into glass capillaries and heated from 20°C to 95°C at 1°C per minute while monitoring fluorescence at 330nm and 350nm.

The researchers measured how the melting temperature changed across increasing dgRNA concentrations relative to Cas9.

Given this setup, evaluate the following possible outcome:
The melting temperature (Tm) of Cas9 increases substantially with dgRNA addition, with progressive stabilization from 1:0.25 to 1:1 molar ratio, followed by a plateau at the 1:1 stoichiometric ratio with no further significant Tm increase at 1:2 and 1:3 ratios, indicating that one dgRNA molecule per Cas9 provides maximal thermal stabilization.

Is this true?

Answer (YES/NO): YES